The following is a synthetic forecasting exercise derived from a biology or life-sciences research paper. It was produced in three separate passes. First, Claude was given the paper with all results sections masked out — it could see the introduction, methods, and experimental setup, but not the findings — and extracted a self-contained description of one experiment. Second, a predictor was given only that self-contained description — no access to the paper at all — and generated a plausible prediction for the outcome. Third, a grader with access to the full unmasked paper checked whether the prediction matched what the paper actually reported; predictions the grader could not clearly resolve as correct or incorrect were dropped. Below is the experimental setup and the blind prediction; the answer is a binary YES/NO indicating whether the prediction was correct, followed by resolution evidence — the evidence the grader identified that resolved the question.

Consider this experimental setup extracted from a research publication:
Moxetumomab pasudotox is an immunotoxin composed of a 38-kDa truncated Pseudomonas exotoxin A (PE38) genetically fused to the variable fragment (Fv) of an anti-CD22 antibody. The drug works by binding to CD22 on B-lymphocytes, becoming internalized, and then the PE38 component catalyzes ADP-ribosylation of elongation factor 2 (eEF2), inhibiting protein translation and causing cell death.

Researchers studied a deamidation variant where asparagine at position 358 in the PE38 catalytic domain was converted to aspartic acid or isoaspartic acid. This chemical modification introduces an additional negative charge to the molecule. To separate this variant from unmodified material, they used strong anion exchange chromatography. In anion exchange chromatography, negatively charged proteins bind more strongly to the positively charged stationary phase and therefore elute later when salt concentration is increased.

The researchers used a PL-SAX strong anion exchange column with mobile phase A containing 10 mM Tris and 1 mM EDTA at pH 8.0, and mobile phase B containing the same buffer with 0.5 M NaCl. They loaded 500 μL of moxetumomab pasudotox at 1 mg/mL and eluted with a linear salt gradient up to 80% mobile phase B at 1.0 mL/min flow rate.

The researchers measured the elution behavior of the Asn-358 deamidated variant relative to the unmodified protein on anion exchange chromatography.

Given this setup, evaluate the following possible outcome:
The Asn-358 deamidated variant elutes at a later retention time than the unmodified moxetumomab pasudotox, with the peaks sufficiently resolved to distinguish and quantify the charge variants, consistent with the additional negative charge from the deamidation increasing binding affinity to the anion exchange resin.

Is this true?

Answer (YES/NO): NO